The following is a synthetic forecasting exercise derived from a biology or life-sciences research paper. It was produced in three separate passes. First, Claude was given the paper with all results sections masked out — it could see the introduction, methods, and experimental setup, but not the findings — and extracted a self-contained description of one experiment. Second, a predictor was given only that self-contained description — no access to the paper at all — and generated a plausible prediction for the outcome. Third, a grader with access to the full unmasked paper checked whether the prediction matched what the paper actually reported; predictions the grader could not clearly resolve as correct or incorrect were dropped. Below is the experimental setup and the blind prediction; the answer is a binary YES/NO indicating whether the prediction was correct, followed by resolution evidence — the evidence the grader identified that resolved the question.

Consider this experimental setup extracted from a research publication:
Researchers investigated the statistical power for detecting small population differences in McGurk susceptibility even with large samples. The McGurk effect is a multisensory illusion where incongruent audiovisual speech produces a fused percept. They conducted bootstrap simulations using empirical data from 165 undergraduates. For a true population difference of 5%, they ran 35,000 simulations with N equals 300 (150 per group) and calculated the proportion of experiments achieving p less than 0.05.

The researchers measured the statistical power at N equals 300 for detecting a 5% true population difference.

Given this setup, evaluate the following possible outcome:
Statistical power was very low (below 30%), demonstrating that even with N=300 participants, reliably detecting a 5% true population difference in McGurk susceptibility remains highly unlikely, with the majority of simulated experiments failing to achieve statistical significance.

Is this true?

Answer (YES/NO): YES